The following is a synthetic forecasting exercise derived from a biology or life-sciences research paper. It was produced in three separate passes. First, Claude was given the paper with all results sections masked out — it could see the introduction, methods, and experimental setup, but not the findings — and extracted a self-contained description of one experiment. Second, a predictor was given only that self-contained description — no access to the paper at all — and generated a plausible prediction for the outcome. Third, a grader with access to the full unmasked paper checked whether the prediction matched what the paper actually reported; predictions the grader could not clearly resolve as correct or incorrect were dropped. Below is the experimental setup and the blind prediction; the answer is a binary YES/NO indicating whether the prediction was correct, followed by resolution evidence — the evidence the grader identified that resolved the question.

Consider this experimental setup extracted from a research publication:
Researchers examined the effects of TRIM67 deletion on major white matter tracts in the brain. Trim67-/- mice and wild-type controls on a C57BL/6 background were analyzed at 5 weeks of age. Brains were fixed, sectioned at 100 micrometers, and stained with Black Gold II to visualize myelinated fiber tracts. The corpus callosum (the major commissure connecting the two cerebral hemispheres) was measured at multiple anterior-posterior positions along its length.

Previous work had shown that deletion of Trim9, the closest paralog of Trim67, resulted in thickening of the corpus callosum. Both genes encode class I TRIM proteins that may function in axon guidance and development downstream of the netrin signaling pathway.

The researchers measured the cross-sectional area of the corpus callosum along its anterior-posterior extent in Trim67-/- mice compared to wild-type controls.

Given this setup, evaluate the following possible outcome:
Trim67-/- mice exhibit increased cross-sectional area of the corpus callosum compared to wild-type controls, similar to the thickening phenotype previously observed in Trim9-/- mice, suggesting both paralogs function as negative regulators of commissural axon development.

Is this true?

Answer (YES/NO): NO